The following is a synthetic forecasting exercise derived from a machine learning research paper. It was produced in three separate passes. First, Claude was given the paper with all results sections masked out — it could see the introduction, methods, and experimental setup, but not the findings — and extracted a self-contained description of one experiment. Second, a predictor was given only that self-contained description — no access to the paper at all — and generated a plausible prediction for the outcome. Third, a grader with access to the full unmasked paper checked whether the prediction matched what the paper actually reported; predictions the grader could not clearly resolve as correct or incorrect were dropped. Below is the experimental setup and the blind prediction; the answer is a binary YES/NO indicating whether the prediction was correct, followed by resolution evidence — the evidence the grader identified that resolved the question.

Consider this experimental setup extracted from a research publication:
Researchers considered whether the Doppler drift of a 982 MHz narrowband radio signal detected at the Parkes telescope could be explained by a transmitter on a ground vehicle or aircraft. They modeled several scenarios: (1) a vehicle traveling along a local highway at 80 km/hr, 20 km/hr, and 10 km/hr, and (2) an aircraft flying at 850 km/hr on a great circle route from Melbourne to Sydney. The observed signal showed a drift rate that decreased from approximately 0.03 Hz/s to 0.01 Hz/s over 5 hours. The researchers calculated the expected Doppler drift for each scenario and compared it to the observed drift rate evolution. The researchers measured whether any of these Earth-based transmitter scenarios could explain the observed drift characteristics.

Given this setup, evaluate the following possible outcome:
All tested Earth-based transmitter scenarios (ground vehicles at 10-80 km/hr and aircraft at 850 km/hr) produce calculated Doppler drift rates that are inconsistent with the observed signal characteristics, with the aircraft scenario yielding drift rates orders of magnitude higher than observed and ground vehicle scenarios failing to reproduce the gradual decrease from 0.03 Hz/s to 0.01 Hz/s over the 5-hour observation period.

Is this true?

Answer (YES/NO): NO